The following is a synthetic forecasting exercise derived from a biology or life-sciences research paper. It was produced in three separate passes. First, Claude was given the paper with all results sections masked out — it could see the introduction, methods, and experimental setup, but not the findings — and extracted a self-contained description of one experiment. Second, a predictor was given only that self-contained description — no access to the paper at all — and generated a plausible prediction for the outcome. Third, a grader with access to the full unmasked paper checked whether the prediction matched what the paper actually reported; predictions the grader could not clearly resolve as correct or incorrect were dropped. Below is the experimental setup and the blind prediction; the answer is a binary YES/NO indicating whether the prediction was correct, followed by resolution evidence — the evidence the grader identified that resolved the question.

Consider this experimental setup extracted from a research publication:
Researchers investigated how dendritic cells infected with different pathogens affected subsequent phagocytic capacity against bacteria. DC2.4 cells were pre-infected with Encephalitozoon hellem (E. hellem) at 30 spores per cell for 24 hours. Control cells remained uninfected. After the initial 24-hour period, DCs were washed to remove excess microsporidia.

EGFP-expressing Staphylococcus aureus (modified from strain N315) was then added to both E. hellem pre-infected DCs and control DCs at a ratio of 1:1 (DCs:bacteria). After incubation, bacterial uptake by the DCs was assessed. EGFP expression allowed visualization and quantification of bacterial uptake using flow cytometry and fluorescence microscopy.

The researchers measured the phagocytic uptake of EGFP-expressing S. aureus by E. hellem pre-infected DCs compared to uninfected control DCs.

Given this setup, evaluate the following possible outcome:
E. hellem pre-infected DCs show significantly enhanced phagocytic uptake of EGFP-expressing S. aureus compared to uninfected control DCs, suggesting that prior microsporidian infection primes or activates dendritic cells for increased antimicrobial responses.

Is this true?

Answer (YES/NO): NO